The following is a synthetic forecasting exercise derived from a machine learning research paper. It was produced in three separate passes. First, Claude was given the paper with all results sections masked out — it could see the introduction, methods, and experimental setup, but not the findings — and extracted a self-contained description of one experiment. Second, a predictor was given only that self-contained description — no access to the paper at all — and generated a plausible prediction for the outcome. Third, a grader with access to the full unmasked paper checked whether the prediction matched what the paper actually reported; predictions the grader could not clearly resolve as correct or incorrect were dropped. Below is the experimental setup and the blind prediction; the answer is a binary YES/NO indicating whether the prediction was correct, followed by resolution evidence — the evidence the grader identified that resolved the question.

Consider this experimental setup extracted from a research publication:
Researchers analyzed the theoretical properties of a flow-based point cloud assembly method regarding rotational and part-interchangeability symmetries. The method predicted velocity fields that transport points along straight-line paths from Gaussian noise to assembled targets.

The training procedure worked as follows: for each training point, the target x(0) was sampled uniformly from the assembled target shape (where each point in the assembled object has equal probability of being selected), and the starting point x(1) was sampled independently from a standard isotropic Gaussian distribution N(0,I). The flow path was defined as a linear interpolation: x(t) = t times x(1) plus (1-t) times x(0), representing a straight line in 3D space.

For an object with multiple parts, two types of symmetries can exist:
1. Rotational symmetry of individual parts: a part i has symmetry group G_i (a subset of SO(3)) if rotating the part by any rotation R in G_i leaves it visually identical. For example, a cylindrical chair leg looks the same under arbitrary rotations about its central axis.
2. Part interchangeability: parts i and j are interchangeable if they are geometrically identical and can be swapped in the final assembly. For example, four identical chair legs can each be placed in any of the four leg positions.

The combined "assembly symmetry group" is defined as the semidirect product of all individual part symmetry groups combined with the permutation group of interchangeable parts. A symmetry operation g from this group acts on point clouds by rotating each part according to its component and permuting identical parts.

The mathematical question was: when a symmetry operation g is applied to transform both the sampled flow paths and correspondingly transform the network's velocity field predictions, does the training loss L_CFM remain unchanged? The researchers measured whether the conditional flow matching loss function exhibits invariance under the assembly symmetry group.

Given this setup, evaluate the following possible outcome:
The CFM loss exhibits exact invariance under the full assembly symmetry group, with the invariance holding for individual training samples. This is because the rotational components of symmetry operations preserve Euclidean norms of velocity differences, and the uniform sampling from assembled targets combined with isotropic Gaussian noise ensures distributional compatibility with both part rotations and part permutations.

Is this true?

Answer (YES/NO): YES